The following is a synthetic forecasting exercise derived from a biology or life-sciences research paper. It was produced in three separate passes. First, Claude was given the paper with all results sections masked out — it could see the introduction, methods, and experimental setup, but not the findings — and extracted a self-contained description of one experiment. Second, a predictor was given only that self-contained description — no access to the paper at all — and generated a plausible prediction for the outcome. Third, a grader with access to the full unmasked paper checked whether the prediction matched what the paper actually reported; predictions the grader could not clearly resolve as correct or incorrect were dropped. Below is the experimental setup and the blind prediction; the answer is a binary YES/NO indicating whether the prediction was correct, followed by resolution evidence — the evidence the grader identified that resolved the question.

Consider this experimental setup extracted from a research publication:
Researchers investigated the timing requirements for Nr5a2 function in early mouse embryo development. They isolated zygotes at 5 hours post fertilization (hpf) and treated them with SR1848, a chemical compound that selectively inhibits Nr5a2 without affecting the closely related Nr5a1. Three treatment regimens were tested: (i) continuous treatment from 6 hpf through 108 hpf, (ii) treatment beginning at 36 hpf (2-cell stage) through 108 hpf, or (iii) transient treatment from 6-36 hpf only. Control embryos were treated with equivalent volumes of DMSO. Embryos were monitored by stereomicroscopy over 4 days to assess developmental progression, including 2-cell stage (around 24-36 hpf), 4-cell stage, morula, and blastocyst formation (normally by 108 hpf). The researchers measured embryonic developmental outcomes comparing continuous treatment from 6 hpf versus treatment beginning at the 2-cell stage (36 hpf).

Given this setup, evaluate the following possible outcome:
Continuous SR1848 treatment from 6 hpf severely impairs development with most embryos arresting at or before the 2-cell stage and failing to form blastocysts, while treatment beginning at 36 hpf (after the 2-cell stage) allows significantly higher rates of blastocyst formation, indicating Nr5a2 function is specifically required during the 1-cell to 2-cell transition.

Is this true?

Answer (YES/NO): NO